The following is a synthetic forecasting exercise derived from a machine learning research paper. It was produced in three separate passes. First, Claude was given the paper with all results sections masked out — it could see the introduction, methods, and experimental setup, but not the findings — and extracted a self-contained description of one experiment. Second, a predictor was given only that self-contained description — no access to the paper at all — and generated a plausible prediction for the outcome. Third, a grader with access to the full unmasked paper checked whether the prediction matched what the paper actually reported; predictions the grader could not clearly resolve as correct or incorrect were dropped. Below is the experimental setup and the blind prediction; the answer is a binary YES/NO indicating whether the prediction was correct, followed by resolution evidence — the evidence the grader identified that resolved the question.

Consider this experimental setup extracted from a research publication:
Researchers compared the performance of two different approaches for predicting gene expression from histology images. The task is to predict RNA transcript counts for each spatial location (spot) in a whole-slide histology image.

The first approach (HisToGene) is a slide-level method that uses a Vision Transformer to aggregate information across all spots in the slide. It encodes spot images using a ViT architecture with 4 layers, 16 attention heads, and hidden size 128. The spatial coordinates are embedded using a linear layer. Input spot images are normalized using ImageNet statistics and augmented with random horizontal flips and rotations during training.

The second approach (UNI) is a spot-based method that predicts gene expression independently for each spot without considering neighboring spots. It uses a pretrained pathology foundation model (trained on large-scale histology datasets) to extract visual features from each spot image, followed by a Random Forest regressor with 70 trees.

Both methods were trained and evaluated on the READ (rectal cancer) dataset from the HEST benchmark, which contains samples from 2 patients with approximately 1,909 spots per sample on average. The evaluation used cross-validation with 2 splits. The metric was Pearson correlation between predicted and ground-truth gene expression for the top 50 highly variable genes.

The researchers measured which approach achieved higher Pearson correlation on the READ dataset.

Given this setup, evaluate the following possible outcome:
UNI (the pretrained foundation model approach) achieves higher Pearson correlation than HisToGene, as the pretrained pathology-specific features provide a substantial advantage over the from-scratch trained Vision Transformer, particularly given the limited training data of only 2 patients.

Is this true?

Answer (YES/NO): YES